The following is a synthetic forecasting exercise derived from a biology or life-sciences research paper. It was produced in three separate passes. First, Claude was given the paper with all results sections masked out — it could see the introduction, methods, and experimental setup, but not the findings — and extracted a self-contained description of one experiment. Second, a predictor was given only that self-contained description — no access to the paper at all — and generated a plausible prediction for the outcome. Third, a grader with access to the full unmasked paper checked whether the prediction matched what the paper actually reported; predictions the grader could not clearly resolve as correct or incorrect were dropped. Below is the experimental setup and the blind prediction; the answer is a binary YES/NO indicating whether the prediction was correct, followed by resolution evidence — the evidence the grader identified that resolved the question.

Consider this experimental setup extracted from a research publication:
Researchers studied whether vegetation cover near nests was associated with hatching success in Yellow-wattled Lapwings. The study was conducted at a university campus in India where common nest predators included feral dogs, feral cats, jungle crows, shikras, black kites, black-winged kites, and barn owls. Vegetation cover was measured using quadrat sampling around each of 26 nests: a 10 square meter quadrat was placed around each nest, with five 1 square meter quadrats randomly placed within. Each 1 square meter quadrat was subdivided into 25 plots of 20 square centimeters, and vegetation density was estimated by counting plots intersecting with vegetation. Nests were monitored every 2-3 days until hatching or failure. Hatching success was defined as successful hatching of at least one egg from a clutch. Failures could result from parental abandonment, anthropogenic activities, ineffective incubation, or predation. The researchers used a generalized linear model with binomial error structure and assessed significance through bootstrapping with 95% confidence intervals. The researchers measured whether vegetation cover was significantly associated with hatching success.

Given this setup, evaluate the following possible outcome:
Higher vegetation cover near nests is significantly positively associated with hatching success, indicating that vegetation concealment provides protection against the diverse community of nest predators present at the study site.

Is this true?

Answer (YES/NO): NO